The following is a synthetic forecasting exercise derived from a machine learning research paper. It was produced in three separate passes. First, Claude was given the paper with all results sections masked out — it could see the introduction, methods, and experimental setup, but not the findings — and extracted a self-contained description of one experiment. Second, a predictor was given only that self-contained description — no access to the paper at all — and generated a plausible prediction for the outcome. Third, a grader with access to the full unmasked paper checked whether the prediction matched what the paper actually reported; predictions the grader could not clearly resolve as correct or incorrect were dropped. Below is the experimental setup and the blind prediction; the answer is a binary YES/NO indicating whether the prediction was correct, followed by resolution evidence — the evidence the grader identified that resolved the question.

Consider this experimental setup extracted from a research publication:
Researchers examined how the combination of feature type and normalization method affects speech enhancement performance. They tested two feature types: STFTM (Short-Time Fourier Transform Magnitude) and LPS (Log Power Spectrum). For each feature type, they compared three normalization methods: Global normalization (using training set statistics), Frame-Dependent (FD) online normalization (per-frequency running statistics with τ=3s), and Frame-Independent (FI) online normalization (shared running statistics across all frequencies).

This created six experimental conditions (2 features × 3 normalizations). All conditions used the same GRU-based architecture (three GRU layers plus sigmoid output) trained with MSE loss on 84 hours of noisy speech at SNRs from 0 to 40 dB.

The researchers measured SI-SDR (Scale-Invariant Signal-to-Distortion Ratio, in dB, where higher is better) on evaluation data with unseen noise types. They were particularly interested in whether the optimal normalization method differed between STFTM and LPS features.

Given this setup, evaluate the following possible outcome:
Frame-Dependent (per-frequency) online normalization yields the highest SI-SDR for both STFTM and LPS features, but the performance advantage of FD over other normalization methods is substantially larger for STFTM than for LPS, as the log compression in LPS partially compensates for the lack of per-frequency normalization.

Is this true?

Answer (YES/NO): NO